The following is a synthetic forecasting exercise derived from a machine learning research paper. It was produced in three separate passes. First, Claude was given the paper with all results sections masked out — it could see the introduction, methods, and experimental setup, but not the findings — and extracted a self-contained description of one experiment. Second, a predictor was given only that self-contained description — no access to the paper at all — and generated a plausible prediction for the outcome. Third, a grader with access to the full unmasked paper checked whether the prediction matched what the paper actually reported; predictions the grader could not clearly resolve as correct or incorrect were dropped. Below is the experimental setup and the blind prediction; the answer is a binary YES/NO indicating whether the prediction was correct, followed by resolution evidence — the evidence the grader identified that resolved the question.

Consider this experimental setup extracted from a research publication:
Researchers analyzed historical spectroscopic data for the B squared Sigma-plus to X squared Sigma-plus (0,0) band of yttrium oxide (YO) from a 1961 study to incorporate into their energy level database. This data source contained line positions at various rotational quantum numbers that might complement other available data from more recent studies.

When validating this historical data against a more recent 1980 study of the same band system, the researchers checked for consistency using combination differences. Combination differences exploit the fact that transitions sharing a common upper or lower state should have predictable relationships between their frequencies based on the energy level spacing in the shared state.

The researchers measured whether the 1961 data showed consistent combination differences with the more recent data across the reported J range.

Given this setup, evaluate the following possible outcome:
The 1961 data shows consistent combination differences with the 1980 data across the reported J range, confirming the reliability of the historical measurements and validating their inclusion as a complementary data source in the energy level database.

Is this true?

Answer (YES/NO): NO